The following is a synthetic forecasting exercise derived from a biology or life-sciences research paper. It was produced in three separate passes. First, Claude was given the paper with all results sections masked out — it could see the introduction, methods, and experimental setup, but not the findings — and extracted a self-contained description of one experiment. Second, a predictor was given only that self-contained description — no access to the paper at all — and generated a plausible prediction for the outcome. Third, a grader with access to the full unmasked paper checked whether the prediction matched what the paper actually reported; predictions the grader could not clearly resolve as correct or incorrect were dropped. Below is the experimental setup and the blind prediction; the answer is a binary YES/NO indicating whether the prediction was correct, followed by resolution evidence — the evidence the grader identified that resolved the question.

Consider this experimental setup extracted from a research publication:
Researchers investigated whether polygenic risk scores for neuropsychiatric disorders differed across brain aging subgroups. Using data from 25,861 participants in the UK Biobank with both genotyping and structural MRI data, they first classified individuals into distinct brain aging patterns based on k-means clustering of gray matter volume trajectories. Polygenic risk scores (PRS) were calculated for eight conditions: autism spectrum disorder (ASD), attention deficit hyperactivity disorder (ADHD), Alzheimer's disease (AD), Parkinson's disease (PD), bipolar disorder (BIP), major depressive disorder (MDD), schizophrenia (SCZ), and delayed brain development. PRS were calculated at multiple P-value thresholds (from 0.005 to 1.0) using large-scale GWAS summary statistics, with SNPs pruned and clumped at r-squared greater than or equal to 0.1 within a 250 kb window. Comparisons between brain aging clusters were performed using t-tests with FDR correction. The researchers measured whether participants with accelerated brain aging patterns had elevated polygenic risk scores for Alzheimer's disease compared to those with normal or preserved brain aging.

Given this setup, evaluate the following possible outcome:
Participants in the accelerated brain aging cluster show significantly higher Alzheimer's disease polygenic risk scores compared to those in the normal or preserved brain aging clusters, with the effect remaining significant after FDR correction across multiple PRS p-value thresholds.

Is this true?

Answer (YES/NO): NO